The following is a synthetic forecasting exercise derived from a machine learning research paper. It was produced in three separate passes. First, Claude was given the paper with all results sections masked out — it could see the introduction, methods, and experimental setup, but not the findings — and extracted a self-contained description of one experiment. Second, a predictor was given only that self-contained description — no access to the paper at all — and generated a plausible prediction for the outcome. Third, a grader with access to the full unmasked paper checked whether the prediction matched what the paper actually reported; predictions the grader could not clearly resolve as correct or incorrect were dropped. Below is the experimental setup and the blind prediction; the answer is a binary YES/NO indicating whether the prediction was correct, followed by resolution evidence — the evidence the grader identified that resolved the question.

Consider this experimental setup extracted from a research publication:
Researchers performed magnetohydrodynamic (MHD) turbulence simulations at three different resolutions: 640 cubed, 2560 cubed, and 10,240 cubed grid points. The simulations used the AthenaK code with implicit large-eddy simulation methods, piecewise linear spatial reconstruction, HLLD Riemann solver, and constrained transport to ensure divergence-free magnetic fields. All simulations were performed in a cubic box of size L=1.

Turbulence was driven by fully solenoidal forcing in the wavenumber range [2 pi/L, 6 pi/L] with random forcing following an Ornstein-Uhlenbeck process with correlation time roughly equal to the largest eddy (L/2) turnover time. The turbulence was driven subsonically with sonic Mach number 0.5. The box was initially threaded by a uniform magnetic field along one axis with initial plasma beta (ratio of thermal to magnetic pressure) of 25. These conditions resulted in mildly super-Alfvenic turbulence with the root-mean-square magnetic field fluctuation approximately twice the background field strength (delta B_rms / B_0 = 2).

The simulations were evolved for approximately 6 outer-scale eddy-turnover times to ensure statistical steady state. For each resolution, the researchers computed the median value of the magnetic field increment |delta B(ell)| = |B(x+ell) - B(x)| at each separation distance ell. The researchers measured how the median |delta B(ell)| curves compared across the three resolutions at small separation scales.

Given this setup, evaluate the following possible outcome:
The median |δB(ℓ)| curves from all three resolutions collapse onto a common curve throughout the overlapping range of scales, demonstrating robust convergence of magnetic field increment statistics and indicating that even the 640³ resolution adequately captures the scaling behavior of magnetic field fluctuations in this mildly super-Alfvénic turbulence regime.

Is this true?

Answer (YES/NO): NO